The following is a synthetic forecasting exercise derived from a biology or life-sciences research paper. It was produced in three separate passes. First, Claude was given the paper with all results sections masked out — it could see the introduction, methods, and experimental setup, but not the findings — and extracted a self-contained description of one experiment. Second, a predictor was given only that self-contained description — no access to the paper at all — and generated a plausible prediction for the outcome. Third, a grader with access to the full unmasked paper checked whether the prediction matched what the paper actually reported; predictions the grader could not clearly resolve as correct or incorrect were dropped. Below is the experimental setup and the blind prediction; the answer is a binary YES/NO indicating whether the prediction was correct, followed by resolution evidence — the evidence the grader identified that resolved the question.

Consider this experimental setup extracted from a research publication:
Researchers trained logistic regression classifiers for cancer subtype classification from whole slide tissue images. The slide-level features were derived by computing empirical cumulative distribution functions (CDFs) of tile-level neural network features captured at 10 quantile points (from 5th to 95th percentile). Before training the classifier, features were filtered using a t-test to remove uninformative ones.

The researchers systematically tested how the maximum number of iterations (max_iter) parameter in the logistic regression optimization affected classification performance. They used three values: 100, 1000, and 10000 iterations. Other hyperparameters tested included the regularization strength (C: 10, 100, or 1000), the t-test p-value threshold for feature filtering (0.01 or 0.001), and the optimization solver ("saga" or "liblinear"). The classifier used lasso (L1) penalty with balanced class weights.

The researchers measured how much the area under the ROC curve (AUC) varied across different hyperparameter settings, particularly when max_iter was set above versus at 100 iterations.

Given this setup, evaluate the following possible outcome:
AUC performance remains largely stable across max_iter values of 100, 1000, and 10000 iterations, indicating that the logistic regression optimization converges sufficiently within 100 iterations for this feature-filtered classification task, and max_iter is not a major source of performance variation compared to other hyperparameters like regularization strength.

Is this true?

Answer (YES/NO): NO